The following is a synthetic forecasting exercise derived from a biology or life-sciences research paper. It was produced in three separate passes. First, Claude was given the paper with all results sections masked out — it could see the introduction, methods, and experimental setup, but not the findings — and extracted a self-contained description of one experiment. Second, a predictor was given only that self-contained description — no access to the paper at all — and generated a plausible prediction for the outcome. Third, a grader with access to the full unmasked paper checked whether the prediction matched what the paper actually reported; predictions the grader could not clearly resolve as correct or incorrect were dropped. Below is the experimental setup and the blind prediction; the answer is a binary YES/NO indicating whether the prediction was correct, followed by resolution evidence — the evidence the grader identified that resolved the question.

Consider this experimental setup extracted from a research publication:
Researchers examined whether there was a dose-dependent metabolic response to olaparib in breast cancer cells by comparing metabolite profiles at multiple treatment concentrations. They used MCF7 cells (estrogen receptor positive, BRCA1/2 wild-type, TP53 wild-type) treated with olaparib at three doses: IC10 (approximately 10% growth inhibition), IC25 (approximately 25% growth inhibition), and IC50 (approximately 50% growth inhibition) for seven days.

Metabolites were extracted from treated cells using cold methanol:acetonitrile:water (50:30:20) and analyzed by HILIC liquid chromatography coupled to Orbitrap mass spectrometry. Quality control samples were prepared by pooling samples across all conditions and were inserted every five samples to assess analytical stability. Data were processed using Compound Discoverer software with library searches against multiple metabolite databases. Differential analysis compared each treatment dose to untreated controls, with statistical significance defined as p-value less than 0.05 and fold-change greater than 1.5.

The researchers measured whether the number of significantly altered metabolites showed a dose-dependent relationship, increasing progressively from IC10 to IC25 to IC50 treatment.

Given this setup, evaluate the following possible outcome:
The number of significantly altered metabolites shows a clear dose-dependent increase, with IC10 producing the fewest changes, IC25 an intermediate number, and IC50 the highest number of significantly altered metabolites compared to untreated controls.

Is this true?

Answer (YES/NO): NO